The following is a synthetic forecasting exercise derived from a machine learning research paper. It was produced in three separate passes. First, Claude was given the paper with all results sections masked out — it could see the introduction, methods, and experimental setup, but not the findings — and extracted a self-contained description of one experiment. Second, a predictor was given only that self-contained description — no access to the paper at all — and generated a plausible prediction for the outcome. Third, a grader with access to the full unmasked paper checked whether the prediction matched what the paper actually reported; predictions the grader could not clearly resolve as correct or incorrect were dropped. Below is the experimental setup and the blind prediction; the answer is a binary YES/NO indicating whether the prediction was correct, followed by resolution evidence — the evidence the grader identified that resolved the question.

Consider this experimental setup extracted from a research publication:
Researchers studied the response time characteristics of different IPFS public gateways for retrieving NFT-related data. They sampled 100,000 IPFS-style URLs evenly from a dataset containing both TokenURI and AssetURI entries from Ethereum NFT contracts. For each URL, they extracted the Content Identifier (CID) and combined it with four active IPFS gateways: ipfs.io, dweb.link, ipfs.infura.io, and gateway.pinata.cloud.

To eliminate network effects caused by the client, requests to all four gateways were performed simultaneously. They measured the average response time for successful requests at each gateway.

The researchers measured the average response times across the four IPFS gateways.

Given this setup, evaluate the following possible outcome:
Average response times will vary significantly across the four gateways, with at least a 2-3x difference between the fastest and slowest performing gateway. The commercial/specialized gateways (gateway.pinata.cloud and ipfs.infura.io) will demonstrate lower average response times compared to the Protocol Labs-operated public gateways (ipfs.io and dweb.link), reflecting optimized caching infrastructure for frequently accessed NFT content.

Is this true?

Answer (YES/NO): YES